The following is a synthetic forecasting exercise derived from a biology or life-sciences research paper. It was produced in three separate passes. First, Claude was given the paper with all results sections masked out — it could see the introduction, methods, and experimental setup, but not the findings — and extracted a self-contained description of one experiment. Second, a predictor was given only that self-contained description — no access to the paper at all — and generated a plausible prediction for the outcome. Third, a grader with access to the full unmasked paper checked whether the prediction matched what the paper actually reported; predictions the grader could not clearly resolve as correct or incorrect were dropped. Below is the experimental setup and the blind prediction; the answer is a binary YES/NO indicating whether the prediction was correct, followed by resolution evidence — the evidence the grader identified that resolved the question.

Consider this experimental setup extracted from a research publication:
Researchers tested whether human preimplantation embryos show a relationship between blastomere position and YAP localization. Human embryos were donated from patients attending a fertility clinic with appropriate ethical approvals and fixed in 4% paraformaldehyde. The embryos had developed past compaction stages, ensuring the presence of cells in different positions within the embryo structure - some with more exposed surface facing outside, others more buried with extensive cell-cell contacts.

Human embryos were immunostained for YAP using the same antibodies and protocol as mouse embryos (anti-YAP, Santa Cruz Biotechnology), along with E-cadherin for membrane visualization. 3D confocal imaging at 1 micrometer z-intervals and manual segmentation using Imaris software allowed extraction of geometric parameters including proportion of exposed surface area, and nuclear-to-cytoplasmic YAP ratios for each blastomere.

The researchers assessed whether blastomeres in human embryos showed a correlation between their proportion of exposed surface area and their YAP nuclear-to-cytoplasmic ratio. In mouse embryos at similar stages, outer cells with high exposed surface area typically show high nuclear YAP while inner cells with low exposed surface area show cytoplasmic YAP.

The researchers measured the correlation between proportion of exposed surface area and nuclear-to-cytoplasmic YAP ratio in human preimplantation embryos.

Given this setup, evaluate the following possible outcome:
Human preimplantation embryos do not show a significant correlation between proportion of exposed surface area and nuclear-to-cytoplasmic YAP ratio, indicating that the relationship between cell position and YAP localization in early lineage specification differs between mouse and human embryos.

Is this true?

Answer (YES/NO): NO